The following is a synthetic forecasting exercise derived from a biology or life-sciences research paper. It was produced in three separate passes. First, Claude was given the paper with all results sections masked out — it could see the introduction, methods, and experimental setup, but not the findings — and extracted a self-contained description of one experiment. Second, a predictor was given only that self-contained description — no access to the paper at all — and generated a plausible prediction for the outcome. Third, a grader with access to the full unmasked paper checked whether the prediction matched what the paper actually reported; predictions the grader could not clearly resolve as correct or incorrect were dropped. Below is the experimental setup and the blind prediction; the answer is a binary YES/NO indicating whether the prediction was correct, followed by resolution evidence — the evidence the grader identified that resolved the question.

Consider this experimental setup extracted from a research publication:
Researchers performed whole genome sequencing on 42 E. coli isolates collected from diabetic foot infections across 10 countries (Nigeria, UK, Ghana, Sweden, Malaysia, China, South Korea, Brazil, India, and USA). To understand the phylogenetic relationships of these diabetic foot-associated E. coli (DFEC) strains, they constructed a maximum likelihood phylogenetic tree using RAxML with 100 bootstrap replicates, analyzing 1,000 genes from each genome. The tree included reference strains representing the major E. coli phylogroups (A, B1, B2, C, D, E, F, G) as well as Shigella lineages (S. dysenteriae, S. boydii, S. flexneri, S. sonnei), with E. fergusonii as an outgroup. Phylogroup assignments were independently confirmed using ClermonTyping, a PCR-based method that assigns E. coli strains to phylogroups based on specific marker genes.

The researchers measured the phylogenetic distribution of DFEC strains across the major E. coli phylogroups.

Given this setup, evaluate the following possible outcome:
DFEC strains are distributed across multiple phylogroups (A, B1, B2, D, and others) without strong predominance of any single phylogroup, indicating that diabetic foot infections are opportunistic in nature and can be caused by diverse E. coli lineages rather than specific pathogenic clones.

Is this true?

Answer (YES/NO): YES